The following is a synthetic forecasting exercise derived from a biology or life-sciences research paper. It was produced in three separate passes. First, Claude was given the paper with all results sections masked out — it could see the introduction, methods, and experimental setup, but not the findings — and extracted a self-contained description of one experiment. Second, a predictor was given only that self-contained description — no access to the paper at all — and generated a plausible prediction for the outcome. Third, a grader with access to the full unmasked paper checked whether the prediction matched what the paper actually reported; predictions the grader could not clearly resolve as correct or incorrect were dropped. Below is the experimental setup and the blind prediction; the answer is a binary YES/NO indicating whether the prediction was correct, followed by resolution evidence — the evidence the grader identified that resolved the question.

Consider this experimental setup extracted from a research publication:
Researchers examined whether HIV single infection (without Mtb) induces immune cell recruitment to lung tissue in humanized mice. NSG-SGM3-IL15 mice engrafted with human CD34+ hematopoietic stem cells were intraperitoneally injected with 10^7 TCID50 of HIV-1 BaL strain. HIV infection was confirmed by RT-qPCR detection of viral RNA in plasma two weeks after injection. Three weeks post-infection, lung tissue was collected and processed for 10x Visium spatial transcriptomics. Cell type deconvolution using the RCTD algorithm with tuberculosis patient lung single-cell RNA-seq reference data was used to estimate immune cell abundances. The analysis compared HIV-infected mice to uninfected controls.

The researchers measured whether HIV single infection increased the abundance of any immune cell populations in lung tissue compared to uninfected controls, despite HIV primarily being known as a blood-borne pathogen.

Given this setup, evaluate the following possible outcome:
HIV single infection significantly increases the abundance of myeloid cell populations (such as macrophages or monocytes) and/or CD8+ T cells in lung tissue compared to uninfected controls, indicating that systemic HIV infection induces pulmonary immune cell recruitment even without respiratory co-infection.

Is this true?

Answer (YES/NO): NO